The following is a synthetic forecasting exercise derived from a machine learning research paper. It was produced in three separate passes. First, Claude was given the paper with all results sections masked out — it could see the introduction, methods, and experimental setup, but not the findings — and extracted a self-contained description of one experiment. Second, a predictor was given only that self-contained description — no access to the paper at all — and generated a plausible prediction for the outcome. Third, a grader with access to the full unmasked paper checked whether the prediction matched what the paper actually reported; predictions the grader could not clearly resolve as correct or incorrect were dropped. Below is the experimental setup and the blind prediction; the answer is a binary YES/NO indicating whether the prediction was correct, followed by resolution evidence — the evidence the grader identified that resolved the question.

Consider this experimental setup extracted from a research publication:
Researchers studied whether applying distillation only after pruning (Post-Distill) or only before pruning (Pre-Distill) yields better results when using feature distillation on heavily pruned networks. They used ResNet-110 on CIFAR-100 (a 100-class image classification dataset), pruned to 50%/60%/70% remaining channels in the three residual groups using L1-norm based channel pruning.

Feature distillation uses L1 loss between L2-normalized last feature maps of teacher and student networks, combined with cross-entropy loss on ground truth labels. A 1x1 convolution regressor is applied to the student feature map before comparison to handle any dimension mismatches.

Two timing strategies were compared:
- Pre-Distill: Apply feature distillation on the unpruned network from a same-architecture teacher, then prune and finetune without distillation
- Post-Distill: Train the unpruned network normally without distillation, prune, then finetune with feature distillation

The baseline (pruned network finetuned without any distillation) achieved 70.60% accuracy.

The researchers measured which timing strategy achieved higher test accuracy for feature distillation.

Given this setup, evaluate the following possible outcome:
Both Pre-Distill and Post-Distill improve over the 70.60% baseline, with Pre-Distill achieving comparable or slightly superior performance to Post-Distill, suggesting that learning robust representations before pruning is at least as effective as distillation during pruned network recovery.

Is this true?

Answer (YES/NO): YES